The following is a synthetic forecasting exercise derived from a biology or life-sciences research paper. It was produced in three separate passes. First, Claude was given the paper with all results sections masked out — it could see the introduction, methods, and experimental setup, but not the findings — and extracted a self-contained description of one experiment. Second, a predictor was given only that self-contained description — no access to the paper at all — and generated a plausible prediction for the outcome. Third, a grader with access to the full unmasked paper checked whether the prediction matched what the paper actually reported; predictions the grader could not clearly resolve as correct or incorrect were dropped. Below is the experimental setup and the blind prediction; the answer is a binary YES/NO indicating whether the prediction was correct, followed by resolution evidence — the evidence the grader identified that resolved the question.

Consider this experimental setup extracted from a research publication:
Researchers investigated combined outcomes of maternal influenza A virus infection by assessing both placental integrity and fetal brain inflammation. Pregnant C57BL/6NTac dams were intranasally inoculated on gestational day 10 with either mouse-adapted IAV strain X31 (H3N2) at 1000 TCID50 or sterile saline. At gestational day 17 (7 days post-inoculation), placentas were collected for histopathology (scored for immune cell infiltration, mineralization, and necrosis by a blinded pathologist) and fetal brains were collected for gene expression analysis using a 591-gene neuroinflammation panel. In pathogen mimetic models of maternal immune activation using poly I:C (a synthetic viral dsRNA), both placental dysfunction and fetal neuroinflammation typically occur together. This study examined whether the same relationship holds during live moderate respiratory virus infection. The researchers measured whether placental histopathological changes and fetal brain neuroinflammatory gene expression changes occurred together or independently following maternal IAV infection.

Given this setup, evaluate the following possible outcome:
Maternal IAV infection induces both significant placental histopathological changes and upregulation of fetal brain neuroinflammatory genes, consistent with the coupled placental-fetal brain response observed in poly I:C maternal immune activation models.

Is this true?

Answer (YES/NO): NO